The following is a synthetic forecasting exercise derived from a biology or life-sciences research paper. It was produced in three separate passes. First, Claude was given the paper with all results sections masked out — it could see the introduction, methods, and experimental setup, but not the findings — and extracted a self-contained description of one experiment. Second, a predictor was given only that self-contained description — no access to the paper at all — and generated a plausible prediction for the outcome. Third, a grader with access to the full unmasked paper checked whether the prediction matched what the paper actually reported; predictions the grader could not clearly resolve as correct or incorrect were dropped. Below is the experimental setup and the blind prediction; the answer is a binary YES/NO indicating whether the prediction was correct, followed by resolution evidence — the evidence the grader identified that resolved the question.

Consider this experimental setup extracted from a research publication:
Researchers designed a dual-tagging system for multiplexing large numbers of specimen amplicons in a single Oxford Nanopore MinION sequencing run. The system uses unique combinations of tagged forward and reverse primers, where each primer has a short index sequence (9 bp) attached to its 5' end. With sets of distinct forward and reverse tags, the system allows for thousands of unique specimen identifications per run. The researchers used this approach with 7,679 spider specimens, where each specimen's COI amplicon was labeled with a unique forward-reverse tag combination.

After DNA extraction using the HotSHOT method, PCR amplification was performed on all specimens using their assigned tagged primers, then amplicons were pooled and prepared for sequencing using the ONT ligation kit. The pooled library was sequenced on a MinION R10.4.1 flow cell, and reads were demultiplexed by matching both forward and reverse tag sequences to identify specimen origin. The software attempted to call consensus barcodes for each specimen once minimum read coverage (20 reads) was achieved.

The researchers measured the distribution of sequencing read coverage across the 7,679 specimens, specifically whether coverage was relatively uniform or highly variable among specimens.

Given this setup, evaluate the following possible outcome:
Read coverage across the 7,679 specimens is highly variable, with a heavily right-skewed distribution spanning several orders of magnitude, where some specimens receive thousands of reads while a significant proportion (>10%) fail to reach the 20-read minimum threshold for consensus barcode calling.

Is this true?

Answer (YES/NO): NO